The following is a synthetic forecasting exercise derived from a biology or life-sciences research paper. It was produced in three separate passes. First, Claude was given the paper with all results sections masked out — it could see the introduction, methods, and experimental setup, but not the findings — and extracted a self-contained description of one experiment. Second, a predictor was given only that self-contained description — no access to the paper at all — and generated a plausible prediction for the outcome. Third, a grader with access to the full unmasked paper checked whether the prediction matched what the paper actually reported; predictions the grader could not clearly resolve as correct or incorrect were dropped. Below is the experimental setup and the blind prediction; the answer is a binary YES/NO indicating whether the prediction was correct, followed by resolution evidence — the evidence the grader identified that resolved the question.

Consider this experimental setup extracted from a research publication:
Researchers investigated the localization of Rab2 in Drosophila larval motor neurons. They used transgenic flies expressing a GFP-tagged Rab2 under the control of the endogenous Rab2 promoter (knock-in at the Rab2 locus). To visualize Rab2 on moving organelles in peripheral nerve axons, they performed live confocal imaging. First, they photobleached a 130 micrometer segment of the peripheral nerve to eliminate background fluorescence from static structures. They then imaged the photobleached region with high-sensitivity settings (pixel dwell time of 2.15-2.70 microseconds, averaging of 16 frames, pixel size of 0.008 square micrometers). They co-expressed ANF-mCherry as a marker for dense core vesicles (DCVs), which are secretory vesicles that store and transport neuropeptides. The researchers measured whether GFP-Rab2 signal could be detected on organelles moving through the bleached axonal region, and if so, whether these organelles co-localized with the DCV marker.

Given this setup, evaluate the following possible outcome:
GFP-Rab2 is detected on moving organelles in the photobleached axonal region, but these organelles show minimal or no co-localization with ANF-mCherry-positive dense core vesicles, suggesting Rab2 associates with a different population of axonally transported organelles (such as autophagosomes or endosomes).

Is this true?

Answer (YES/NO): NO